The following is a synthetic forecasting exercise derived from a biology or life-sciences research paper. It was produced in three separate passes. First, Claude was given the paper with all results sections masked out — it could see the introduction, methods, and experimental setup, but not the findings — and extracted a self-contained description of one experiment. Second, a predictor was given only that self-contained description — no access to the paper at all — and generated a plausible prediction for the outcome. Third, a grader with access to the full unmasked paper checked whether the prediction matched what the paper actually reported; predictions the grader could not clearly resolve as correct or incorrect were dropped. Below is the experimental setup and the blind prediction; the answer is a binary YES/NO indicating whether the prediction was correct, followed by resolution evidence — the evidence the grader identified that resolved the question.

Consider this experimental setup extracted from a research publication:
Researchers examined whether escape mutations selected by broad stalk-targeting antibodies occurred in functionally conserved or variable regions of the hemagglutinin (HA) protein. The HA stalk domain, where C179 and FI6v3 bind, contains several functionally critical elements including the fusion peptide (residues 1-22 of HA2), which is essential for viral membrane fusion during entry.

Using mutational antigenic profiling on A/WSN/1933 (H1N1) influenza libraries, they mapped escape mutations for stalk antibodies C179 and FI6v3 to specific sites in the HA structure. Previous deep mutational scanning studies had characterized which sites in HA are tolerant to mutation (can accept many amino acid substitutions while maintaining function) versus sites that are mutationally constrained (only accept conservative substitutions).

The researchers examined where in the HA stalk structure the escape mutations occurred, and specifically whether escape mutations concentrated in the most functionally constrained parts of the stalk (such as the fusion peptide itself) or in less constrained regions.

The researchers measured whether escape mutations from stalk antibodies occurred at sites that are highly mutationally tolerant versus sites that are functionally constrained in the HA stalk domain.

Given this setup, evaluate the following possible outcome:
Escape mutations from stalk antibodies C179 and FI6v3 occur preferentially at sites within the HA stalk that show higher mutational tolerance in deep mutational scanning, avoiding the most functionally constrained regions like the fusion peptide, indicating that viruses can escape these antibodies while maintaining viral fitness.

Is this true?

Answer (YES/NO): YES